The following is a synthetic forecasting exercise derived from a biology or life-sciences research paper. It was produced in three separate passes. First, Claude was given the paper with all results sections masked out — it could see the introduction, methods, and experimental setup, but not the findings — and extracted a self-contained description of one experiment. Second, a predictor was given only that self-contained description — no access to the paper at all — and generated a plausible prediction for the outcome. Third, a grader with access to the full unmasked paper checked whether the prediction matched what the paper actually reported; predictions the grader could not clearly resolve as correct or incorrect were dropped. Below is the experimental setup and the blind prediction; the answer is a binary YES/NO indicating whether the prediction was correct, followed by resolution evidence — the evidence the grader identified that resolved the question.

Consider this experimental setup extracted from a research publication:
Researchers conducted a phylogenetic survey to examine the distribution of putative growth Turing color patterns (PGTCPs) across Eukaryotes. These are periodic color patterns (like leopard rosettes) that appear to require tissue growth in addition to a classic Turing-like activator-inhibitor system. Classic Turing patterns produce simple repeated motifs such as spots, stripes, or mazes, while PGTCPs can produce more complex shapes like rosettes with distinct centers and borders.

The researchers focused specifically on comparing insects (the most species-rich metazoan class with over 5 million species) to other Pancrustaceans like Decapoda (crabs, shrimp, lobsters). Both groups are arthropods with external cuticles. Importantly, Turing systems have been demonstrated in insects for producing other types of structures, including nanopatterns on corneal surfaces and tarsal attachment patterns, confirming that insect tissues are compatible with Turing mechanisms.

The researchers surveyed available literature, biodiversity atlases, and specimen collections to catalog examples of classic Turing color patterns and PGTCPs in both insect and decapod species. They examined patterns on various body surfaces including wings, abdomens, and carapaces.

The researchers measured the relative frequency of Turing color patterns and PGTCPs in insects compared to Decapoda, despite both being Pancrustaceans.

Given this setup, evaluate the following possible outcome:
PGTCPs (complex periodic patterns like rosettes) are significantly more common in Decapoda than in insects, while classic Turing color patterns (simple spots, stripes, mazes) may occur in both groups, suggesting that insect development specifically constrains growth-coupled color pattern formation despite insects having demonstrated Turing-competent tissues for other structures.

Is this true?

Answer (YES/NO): NO